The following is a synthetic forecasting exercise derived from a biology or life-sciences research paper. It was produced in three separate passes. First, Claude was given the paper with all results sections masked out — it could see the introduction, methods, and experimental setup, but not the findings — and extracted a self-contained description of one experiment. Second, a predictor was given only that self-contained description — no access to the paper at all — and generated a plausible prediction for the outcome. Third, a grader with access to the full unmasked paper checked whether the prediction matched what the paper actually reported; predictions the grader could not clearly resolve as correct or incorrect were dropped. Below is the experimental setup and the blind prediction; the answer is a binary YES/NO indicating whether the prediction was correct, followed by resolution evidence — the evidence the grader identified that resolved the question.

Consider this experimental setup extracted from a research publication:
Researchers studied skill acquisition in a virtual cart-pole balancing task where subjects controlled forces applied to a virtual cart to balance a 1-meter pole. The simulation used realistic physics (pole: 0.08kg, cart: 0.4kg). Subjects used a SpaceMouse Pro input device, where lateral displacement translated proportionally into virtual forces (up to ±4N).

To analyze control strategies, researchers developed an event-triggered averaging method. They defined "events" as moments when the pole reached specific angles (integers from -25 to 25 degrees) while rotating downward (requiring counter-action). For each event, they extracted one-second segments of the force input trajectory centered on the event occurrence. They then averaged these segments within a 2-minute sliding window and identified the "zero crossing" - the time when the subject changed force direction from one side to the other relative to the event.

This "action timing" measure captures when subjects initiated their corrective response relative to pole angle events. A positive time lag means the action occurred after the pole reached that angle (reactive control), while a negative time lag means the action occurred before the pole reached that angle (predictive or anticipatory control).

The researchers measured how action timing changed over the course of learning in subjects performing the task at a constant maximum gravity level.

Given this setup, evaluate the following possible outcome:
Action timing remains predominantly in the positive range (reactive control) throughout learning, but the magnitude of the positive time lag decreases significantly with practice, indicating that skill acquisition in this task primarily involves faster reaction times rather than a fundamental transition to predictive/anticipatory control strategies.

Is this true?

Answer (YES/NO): NO